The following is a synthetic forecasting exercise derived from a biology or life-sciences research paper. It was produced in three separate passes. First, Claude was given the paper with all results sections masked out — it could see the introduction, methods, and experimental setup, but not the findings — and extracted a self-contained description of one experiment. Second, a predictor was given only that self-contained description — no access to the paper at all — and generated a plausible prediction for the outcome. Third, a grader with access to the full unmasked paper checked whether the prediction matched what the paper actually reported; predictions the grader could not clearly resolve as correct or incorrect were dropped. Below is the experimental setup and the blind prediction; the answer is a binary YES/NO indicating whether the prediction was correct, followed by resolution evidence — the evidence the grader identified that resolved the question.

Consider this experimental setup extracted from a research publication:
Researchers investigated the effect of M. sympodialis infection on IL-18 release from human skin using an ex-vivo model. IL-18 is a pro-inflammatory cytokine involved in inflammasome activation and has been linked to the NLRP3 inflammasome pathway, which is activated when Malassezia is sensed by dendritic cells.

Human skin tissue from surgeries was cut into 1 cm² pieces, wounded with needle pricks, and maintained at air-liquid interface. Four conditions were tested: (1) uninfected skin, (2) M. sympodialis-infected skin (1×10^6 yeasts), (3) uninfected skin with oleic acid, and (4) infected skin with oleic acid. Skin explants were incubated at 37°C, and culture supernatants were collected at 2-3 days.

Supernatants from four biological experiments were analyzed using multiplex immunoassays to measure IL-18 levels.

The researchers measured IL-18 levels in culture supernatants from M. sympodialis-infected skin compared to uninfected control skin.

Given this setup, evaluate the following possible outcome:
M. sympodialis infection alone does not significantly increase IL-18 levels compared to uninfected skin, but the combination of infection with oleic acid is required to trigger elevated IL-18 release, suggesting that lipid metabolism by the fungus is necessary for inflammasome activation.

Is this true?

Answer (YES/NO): YES